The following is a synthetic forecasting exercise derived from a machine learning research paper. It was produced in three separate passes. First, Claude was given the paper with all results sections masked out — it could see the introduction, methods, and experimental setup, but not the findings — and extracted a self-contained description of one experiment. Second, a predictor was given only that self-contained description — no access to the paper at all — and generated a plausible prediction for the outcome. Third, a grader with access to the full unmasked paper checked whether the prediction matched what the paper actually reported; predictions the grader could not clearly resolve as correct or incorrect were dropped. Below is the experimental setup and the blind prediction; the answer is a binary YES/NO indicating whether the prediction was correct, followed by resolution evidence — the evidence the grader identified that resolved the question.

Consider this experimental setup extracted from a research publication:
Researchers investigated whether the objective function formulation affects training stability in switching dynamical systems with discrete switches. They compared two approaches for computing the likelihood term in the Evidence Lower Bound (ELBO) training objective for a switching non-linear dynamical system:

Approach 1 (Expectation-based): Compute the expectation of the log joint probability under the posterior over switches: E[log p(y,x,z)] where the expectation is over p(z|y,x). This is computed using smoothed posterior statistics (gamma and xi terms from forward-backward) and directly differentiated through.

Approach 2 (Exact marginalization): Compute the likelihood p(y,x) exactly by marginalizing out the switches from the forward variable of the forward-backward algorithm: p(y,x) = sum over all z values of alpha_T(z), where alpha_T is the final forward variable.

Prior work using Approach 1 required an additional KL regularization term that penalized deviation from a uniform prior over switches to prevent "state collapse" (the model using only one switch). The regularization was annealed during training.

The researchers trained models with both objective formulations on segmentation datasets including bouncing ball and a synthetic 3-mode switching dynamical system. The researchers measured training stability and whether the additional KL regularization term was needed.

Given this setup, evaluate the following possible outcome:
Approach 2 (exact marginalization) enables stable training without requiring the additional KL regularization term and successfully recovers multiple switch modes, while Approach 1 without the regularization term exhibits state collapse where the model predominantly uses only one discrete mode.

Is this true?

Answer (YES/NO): YES